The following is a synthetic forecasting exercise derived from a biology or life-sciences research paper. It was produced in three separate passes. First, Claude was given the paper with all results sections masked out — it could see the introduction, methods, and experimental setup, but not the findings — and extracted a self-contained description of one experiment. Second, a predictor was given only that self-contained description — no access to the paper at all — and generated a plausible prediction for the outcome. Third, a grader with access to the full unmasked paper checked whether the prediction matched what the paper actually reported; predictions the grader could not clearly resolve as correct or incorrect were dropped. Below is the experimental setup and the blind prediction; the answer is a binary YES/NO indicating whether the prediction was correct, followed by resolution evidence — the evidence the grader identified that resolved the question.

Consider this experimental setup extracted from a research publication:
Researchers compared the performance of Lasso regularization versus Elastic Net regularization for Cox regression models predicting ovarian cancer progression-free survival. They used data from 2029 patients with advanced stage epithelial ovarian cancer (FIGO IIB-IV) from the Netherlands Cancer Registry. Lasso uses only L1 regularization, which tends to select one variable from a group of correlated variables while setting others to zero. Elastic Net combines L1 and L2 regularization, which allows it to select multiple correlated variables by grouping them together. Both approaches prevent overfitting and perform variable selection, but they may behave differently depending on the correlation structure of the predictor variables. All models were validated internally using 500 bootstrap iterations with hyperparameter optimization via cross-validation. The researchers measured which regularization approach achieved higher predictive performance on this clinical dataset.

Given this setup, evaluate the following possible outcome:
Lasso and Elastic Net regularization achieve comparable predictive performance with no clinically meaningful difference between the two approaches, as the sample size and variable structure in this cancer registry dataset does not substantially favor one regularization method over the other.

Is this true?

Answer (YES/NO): YES